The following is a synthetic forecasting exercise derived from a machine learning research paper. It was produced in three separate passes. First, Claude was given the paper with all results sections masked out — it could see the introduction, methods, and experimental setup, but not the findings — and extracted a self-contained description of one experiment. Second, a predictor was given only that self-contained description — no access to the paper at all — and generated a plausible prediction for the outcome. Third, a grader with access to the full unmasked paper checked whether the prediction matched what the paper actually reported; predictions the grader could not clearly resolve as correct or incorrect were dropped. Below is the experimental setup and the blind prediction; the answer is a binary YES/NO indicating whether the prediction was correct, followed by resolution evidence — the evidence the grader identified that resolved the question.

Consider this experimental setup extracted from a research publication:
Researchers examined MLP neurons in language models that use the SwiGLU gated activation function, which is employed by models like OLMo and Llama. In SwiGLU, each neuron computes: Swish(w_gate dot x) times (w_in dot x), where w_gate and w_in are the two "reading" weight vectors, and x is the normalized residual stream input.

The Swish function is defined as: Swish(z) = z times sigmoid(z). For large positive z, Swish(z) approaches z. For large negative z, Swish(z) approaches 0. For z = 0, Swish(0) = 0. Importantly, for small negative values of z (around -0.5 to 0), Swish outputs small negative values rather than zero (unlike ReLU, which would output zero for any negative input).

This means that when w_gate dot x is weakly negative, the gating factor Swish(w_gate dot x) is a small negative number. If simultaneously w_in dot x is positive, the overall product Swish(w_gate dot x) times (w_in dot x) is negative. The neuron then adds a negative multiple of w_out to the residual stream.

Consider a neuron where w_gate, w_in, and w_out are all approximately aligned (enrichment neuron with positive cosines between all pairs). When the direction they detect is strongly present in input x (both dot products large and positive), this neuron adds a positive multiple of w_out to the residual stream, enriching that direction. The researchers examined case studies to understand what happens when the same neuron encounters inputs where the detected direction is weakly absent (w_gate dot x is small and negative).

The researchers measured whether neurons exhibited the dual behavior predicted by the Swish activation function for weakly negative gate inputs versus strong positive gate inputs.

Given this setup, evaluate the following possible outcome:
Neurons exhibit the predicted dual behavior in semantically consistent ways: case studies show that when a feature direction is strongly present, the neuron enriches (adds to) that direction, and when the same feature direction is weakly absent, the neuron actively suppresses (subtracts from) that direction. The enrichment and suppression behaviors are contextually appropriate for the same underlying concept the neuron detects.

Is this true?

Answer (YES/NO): NO